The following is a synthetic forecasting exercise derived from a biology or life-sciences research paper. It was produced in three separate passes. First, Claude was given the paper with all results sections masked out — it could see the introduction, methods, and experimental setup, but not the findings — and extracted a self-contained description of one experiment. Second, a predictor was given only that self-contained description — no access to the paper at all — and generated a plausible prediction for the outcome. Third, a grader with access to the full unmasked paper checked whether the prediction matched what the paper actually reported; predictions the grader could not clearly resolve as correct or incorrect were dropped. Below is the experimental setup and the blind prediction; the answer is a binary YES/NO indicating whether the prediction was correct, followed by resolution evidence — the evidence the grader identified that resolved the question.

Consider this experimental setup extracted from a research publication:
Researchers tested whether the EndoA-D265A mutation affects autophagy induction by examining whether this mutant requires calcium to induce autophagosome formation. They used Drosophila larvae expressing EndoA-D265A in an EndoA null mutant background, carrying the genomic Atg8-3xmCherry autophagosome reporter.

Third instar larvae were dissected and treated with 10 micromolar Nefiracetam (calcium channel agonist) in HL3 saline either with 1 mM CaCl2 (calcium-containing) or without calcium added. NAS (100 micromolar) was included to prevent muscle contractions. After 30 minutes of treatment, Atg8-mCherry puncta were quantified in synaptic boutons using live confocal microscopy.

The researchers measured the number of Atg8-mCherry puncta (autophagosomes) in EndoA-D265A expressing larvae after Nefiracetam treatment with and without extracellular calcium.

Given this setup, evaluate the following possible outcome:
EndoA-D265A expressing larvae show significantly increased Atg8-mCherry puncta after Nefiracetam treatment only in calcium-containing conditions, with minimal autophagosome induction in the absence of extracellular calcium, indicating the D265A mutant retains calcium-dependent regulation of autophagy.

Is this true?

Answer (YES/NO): NO